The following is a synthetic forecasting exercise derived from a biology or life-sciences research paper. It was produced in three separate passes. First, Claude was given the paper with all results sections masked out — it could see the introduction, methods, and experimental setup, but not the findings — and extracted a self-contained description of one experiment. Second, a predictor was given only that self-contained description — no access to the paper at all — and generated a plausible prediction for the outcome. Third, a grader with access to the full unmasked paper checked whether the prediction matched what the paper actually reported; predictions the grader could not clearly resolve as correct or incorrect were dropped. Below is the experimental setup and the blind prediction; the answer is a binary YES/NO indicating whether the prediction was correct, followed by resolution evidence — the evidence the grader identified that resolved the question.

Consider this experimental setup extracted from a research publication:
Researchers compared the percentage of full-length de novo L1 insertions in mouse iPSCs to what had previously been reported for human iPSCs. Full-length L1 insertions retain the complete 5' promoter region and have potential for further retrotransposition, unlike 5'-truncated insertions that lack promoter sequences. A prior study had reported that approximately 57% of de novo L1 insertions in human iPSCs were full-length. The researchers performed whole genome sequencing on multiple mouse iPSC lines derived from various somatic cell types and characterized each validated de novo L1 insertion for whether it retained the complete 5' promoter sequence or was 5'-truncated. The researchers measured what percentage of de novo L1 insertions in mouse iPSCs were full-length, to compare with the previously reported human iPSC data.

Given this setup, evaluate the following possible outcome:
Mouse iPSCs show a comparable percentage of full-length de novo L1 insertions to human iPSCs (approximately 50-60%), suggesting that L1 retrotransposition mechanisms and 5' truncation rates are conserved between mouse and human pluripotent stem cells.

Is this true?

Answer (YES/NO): YES